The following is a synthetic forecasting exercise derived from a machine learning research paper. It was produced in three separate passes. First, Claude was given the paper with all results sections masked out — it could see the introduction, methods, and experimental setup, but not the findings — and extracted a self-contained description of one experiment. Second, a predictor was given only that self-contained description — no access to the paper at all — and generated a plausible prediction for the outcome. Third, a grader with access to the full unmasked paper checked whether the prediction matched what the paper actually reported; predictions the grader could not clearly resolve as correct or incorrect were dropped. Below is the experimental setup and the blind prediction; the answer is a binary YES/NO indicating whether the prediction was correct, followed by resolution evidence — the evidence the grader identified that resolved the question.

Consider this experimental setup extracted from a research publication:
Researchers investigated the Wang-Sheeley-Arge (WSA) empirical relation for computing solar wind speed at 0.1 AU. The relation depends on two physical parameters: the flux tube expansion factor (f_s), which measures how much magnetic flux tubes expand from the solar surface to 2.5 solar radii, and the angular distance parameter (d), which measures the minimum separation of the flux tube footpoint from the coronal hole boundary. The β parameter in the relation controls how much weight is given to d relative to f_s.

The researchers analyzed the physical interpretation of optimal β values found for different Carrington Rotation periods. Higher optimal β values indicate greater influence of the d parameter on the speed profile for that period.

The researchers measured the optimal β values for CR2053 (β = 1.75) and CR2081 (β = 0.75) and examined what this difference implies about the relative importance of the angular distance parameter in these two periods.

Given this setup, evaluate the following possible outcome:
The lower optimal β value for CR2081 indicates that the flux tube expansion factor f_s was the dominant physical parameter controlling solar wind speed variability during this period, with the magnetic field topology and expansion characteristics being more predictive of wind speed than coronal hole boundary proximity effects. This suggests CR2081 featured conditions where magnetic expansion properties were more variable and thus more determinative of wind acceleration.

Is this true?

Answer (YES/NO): NO